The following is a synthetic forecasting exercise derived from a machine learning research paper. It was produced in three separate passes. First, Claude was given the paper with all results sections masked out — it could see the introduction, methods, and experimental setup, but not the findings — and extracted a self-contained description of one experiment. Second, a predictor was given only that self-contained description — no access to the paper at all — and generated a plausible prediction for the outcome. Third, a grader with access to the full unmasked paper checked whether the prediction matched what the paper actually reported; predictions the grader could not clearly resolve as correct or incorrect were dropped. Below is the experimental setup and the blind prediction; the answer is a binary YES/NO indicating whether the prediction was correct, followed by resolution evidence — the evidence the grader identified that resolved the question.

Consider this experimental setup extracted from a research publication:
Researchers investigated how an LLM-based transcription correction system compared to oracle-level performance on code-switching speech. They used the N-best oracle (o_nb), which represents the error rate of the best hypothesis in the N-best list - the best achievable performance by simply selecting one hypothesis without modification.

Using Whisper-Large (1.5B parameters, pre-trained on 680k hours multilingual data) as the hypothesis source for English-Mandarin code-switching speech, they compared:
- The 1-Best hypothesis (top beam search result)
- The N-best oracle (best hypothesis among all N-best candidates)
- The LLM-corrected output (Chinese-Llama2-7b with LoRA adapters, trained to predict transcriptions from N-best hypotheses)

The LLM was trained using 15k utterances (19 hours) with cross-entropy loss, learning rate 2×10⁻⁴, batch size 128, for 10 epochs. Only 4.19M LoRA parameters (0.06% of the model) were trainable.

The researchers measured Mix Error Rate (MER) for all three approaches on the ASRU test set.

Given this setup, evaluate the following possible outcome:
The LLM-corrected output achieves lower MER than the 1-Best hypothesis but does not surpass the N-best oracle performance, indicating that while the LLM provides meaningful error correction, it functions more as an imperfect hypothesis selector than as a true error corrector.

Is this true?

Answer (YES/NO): NO